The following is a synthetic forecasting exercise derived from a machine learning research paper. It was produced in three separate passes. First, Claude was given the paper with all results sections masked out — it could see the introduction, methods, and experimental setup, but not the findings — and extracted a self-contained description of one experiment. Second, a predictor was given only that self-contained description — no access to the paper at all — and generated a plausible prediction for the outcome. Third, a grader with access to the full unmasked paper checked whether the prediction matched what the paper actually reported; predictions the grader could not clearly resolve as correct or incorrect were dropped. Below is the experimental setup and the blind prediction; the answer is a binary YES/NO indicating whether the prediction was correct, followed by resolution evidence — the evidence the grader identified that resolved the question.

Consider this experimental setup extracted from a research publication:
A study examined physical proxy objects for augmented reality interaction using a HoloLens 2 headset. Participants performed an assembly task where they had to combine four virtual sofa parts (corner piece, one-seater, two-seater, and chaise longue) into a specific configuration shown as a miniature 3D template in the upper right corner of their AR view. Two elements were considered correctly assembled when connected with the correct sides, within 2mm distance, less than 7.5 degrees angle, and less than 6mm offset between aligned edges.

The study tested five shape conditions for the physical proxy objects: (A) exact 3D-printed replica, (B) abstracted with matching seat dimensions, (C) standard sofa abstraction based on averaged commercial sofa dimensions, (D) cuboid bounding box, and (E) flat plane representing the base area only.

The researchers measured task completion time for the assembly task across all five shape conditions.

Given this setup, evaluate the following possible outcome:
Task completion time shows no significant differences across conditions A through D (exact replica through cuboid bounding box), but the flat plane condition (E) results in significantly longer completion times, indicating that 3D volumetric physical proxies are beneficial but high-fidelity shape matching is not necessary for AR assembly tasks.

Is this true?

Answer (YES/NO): NO